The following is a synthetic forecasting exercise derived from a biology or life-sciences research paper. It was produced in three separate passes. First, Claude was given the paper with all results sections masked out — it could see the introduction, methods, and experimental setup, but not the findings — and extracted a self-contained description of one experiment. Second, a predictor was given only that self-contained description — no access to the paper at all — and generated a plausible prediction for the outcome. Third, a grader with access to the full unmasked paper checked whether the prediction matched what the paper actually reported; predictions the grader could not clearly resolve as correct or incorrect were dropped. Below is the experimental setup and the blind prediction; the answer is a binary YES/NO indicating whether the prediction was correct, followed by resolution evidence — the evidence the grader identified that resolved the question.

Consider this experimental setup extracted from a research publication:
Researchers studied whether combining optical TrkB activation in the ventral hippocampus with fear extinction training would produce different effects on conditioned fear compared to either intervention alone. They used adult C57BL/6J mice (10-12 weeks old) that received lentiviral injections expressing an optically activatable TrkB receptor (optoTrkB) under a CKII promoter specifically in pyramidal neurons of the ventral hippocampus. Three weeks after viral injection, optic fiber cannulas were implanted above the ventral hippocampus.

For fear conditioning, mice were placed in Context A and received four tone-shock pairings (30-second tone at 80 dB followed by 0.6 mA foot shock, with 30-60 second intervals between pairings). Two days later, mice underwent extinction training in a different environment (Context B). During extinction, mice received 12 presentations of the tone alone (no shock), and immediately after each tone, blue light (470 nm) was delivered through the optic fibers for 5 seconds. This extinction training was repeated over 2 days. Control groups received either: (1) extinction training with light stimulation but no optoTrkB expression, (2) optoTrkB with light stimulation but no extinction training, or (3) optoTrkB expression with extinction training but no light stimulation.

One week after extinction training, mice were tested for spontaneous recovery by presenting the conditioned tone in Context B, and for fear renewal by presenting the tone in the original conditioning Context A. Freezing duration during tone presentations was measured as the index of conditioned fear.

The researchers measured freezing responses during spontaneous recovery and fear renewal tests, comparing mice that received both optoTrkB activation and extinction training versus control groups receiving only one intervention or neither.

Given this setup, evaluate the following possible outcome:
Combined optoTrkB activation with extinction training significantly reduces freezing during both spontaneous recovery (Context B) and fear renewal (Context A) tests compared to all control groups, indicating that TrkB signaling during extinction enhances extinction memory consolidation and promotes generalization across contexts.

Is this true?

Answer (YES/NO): YES